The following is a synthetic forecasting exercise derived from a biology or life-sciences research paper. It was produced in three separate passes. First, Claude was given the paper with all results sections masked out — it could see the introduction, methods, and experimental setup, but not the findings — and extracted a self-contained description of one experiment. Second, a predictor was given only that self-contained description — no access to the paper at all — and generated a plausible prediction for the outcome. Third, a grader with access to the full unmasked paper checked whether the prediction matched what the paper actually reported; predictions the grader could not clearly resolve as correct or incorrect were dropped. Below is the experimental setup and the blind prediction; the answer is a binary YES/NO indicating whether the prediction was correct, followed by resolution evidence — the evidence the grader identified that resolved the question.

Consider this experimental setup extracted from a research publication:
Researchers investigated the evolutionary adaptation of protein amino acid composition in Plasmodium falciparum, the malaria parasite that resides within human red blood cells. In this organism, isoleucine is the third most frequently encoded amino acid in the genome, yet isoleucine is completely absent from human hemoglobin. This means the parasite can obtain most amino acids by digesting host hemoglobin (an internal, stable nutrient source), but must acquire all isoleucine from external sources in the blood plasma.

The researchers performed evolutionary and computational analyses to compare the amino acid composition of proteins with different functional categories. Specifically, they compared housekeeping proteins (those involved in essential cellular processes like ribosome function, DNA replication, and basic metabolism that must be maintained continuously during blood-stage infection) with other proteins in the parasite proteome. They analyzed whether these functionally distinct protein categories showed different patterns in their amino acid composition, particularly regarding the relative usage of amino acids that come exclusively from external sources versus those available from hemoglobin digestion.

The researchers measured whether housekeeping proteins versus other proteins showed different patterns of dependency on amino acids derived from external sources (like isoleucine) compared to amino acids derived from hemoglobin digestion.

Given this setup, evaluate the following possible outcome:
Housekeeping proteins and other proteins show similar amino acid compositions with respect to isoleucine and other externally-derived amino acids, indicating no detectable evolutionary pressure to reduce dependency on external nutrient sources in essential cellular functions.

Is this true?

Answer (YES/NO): NO